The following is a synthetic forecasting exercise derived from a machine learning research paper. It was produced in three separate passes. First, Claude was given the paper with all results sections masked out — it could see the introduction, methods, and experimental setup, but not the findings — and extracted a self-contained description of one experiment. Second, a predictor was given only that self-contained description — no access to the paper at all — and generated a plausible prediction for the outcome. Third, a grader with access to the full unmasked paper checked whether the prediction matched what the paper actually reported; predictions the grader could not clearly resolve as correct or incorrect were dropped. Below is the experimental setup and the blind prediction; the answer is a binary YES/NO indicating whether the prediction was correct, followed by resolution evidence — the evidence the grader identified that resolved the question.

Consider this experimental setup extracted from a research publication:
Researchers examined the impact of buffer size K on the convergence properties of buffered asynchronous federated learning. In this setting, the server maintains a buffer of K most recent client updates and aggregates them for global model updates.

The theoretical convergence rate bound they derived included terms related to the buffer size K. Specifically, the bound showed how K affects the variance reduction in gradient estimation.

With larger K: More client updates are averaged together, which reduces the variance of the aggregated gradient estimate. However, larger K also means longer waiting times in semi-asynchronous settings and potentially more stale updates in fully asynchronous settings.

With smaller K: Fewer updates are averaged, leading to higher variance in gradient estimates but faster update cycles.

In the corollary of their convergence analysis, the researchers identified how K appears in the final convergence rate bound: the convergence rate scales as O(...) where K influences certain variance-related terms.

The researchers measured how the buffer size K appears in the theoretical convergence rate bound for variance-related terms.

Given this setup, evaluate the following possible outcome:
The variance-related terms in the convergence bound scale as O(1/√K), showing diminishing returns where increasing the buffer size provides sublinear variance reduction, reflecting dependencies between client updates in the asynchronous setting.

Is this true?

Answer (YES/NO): NO